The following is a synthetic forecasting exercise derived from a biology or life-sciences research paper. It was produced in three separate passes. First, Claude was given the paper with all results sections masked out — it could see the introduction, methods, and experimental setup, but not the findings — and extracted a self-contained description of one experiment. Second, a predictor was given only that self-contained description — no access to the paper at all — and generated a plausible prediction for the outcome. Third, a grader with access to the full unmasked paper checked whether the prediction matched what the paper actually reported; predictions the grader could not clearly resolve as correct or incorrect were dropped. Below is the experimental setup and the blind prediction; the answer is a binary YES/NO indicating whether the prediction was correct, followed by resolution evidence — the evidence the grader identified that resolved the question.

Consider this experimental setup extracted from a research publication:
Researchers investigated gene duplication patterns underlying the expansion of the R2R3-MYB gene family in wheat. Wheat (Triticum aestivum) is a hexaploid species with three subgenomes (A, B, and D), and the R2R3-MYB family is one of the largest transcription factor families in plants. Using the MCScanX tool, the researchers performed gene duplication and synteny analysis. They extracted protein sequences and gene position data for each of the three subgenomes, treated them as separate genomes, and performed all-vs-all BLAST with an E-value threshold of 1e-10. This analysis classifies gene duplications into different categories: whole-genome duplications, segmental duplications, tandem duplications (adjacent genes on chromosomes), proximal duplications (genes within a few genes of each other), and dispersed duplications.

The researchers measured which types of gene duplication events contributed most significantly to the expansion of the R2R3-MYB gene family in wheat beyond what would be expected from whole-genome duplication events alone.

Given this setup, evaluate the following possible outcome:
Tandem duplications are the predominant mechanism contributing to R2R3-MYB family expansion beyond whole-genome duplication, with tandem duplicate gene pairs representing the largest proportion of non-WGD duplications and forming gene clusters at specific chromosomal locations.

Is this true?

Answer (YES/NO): YES